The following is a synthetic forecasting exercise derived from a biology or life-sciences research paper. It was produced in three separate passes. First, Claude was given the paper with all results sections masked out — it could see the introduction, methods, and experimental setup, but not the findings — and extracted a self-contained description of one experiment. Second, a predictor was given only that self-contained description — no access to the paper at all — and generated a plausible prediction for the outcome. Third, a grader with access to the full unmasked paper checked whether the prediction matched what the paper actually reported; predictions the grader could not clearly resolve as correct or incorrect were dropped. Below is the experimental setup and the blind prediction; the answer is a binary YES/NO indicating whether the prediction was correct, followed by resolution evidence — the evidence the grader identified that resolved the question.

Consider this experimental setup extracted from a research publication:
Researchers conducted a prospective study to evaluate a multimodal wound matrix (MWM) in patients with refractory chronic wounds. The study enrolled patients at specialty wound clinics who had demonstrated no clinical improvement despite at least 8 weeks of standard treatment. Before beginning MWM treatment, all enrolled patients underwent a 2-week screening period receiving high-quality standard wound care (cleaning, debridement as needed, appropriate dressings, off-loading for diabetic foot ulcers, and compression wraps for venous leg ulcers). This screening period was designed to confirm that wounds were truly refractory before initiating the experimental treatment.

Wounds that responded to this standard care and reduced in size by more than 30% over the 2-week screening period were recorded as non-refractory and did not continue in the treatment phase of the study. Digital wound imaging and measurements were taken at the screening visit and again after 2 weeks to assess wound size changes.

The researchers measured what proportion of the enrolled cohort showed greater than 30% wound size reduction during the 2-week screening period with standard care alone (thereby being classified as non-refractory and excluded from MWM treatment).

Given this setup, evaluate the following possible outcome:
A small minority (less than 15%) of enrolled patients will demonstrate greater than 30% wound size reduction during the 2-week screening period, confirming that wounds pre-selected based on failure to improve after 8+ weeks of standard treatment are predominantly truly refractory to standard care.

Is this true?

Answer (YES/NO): YES